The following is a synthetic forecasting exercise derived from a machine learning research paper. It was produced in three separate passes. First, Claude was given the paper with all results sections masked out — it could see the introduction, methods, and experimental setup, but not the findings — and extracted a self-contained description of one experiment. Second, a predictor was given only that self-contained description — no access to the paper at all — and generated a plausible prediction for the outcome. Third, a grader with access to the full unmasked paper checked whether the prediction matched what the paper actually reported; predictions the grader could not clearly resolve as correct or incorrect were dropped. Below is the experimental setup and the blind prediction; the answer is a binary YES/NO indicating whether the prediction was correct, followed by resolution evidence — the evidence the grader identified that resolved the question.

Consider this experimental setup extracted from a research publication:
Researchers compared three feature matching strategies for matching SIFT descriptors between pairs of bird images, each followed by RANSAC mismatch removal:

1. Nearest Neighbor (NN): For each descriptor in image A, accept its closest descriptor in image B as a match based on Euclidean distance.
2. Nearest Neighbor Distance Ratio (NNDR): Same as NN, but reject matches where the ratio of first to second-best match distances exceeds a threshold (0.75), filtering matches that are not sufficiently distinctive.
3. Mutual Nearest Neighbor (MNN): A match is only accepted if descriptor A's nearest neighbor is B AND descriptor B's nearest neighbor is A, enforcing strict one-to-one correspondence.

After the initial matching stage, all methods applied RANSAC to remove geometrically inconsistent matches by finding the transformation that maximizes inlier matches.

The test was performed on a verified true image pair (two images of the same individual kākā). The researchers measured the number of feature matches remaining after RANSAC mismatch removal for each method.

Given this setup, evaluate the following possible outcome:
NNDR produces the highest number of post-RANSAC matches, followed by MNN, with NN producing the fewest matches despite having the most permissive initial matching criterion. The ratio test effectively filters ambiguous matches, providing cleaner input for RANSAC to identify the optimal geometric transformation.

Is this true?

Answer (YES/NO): NO